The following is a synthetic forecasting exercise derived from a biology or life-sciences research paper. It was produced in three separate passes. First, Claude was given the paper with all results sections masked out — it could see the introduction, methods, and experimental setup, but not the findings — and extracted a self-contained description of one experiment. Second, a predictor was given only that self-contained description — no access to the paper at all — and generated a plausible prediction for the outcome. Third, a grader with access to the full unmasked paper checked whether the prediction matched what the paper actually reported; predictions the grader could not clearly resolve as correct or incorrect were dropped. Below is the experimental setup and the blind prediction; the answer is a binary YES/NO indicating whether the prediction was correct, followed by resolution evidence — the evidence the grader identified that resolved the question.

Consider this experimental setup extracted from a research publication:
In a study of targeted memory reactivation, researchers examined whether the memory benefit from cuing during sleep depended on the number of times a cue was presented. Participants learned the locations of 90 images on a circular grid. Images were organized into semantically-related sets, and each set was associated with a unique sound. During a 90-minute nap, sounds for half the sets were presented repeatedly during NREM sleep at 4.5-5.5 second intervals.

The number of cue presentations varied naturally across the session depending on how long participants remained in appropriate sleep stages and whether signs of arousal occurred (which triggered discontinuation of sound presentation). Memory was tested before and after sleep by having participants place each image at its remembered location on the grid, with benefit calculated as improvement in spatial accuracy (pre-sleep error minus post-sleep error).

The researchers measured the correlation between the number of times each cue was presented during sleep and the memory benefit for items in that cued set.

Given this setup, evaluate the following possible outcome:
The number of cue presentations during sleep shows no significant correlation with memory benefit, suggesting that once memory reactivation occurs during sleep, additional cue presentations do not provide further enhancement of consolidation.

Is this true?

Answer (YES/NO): YES